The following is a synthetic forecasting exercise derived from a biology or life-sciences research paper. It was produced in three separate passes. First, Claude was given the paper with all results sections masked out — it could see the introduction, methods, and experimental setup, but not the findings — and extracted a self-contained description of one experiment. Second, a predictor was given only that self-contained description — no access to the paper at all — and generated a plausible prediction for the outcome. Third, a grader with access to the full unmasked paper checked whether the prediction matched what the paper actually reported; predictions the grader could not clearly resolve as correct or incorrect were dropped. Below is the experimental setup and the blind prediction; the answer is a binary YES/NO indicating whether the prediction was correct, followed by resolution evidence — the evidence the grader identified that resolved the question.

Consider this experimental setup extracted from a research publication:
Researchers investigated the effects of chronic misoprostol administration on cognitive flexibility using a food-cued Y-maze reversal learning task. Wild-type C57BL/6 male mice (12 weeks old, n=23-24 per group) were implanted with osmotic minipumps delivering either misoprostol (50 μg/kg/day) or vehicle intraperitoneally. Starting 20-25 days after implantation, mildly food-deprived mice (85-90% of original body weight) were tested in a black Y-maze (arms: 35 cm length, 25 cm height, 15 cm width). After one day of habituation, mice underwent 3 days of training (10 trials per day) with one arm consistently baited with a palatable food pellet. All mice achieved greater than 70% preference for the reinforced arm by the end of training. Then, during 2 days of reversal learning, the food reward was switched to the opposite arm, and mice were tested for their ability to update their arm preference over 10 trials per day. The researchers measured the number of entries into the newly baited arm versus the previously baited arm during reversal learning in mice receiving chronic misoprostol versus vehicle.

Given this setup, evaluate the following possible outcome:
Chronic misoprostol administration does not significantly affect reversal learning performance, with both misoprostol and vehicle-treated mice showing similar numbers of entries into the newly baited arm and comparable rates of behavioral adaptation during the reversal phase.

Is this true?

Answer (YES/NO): NO